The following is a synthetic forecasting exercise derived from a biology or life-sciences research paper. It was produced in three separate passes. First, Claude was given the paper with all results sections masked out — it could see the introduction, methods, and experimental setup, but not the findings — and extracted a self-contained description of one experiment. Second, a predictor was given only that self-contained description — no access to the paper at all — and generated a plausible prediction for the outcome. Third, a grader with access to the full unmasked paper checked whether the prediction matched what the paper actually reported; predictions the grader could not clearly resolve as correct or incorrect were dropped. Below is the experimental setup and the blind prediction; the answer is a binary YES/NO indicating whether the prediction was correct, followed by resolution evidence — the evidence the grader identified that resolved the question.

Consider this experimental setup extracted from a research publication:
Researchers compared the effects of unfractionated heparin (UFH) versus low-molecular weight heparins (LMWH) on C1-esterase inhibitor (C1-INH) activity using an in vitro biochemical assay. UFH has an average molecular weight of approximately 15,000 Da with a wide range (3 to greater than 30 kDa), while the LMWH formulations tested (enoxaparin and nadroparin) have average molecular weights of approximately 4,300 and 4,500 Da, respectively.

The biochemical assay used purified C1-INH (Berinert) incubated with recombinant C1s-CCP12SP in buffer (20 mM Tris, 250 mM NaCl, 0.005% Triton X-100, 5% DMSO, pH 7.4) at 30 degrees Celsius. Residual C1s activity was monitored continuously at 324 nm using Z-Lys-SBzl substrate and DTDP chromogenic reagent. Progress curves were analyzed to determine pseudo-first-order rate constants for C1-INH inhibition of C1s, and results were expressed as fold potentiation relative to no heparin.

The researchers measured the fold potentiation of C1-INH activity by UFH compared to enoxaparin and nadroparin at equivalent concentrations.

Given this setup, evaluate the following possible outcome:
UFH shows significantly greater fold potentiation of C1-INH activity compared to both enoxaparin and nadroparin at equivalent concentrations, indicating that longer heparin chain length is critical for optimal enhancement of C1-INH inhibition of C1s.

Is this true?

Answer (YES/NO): NO